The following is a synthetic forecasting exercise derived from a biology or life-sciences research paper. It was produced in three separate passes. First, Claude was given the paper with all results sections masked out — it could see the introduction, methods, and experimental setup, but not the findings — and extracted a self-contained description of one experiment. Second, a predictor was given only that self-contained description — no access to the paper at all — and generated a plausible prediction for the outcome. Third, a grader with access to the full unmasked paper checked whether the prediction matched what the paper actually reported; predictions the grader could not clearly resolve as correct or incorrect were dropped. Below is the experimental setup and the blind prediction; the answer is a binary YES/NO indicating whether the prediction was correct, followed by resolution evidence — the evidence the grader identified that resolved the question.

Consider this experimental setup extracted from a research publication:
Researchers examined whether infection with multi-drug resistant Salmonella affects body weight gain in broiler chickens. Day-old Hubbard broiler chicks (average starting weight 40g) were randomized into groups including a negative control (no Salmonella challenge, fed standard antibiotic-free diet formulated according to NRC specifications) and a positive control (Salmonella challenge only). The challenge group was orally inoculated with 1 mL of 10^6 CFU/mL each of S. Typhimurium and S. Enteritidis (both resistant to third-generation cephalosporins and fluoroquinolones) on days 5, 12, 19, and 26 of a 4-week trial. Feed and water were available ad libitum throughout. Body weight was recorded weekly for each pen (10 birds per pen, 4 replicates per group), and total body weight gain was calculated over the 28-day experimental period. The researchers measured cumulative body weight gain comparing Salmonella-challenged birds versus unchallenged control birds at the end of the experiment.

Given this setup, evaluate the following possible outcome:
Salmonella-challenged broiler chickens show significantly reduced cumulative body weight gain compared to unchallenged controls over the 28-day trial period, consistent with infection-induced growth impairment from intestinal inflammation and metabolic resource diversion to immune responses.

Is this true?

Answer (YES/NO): YES